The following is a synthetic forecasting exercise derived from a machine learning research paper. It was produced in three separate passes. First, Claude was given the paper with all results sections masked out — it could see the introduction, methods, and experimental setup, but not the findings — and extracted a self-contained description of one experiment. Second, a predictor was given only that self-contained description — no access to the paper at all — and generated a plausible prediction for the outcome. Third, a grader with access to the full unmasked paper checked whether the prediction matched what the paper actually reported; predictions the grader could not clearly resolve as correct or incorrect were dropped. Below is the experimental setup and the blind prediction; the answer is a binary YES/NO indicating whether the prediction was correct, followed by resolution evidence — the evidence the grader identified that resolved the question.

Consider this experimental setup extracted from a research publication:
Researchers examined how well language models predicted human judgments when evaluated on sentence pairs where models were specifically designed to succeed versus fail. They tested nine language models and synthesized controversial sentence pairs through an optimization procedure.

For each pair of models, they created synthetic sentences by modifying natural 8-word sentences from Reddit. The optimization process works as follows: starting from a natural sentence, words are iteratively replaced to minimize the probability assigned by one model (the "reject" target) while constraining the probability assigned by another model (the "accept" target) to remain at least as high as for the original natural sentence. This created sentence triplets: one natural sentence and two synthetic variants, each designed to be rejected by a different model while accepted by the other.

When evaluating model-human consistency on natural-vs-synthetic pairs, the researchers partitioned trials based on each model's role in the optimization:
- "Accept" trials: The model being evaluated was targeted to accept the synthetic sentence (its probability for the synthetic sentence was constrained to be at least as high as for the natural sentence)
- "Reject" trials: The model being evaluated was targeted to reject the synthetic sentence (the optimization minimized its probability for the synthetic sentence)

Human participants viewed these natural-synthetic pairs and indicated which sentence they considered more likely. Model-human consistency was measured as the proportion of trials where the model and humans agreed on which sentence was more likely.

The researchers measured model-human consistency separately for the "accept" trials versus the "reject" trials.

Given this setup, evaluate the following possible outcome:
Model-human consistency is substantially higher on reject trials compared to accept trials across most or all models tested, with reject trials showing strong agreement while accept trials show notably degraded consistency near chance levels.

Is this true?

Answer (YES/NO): YES